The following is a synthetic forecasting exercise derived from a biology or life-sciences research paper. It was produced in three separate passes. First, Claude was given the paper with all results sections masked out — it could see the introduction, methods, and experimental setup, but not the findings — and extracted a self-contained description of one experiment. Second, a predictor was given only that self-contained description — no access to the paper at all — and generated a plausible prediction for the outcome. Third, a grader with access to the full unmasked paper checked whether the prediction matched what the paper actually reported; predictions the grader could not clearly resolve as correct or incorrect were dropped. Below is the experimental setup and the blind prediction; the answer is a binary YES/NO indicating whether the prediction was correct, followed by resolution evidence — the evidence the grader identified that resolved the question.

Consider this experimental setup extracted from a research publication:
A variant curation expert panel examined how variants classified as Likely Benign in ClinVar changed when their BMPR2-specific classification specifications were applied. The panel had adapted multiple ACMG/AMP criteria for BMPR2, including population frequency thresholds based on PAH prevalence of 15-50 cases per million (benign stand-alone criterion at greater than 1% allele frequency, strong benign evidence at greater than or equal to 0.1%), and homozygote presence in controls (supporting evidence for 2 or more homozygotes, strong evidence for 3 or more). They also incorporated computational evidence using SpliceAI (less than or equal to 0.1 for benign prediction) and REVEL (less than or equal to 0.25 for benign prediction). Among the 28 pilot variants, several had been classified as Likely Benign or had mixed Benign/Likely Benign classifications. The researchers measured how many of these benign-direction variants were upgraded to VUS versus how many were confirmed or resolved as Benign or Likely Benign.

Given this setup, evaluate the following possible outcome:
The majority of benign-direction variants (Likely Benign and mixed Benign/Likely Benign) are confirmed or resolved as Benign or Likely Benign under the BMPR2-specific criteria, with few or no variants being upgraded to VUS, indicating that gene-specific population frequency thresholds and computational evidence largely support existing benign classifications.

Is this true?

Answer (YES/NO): YES